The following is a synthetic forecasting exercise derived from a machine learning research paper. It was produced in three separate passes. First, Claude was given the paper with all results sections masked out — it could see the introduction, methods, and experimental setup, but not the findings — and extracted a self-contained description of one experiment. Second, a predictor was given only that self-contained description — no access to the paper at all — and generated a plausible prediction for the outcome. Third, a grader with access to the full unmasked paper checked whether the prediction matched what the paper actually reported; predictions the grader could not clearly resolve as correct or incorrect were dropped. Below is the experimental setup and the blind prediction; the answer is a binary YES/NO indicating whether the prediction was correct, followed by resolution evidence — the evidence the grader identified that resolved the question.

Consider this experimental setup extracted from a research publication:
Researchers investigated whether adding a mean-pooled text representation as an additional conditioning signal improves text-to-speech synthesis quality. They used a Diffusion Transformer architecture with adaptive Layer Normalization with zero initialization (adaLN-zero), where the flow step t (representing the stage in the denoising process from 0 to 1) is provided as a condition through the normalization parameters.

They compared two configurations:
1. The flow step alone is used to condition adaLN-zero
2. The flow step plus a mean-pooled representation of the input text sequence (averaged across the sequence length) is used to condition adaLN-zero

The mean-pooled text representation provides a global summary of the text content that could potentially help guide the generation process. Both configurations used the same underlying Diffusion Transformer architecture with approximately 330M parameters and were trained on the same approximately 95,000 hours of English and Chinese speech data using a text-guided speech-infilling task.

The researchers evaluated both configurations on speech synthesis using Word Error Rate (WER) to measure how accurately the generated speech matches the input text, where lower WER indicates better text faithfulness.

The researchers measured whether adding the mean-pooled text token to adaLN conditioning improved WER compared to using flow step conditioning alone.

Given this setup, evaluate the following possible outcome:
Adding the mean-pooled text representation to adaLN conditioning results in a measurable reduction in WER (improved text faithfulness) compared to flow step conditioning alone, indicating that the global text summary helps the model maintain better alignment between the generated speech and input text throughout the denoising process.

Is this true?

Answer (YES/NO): NO